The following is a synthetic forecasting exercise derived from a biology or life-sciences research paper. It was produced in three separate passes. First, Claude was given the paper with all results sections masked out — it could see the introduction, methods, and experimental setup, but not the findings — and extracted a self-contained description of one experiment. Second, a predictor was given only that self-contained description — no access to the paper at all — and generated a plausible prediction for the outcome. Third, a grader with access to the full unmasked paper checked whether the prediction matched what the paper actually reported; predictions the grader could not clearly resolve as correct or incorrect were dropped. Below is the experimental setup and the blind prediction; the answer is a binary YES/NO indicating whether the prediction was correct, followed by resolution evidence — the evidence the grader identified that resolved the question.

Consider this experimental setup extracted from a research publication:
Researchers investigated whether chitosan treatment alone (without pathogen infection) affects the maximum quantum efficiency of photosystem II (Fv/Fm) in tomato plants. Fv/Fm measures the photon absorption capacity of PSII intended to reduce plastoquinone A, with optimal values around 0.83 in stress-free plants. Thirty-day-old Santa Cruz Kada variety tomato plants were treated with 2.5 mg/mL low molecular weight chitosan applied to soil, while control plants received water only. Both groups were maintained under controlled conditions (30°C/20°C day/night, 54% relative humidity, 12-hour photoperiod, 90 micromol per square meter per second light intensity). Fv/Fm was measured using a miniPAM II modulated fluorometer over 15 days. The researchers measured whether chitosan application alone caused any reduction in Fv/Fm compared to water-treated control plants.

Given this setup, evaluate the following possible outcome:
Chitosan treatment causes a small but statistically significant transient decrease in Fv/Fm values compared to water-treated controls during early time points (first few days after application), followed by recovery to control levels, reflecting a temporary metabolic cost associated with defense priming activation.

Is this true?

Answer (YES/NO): NO